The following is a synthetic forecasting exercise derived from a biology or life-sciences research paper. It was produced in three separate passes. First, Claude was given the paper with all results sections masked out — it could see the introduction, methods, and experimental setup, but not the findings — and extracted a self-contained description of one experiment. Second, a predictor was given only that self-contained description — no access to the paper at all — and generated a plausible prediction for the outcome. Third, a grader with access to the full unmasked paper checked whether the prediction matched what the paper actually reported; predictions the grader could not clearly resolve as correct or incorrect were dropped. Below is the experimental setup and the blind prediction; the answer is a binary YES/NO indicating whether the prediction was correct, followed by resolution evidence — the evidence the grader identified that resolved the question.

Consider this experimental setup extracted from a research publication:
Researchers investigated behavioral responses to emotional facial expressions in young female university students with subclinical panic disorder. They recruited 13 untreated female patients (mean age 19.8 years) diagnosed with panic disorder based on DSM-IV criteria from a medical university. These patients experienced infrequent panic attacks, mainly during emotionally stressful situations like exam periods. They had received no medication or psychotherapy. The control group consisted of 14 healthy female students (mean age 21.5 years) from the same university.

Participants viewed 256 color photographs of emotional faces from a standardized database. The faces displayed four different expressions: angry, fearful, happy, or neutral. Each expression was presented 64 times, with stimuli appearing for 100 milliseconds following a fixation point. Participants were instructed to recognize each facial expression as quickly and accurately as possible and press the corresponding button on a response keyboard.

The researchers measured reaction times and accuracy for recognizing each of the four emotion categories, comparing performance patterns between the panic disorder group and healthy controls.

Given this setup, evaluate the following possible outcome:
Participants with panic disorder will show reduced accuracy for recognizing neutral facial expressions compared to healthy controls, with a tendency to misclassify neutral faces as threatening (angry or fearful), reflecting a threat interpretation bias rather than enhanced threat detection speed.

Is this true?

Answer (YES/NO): NO